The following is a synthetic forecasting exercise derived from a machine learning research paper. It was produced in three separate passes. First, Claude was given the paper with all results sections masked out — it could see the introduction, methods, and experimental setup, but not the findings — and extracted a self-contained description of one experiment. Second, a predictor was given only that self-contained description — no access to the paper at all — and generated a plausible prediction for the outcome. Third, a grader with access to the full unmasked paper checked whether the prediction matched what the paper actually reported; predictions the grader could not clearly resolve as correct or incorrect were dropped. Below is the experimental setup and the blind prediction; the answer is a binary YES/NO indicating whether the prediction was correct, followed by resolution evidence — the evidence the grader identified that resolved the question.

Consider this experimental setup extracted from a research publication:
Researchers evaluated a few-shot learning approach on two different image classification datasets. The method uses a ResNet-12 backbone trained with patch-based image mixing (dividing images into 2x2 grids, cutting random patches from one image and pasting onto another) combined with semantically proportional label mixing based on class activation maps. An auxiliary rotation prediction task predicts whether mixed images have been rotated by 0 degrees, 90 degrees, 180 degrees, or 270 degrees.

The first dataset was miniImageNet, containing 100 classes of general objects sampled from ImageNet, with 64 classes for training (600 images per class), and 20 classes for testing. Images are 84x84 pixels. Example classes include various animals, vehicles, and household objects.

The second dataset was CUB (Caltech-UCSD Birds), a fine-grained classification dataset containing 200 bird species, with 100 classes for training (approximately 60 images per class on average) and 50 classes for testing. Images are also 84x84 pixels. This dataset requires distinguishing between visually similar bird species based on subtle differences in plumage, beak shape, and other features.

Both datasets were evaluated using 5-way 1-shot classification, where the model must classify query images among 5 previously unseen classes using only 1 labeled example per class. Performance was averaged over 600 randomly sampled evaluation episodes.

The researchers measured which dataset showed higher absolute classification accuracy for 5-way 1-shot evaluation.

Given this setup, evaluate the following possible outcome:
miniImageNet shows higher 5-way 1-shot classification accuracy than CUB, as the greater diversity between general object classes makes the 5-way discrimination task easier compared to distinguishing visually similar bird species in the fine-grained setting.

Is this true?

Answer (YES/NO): NO